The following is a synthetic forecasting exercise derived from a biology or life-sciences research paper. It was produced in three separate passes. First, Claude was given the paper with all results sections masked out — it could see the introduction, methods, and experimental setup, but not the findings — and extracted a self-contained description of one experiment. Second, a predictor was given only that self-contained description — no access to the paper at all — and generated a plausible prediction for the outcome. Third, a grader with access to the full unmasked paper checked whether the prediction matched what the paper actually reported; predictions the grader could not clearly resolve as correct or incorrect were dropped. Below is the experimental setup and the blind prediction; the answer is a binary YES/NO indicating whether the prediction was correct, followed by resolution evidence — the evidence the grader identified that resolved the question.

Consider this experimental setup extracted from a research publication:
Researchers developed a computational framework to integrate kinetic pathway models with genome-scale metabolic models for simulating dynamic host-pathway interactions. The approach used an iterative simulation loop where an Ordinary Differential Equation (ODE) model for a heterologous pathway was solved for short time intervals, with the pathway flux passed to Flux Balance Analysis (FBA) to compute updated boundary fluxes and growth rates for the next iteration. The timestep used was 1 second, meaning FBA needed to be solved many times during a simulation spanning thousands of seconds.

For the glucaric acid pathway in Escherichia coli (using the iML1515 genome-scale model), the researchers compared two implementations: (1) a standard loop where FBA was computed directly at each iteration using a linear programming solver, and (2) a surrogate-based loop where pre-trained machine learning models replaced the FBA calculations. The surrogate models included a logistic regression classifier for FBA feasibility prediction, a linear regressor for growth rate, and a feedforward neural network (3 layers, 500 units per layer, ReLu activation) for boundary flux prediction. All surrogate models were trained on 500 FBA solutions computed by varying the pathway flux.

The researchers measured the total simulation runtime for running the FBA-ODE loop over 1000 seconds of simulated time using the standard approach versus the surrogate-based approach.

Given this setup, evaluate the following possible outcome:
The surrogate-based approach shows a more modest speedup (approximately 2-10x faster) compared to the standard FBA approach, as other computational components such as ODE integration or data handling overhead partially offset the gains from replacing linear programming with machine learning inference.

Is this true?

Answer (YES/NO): NO